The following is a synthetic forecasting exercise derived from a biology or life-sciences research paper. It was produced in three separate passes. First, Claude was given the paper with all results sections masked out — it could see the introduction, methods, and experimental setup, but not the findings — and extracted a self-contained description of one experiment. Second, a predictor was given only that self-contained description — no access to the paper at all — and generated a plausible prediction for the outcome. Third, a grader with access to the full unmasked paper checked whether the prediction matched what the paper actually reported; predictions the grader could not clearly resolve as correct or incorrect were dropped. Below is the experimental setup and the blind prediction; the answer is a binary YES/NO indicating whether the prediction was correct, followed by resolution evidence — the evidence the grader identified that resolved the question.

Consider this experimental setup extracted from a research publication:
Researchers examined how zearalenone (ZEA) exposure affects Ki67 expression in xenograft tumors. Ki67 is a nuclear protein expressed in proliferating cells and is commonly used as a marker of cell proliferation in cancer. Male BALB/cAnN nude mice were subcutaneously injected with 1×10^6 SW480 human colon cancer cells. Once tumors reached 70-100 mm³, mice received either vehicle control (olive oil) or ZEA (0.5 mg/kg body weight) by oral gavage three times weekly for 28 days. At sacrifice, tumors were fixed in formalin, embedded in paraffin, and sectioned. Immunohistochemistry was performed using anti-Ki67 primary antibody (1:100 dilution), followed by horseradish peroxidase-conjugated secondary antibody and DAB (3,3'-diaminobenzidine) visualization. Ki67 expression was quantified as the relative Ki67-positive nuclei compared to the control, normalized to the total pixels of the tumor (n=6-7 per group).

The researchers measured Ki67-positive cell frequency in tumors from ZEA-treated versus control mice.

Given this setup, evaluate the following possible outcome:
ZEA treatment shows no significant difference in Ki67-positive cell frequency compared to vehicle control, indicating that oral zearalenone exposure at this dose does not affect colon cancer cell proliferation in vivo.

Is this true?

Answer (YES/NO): NO